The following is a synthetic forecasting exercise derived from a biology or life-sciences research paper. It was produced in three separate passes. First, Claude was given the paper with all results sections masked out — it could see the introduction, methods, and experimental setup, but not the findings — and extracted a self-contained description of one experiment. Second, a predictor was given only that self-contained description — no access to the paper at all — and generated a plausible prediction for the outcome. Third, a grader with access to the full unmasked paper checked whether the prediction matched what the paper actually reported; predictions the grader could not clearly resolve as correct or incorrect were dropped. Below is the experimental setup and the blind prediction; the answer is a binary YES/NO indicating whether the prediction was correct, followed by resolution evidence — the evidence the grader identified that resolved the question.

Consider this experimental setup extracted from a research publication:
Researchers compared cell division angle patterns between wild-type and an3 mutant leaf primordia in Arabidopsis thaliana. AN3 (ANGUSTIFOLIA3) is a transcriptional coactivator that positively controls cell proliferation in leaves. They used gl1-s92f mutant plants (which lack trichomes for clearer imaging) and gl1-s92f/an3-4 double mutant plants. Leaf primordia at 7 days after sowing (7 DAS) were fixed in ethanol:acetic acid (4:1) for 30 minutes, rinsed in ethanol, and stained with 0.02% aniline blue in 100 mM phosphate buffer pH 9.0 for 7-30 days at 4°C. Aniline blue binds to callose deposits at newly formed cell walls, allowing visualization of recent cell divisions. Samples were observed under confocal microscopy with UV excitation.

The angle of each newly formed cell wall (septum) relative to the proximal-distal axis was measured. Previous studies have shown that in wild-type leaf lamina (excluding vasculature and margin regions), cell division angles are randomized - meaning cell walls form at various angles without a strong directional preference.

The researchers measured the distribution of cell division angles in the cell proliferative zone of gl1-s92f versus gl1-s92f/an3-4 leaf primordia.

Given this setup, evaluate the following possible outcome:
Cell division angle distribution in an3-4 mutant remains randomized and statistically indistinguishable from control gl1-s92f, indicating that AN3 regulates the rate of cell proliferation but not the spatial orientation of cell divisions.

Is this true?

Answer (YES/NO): NO